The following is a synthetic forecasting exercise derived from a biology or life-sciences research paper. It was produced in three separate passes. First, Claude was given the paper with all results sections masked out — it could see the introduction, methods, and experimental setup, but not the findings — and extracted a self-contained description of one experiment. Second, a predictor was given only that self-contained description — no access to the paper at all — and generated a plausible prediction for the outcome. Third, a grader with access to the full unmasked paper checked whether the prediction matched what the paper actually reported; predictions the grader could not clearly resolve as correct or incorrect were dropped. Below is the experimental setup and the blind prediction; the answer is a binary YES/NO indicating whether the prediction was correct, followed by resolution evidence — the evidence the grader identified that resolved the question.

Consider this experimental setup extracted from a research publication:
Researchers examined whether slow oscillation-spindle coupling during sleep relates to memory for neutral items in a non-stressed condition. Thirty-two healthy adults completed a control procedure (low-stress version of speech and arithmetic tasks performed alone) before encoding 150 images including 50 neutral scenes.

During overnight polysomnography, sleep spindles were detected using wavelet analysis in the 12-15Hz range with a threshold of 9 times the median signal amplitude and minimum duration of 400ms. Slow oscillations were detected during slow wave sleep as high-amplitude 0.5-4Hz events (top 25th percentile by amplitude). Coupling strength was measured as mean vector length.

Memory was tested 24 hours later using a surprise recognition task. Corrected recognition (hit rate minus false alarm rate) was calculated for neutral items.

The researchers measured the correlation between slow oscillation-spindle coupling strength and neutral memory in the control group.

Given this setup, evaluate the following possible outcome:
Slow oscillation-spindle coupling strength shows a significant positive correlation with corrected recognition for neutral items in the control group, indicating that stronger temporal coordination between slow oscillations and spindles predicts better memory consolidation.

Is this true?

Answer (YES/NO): NO